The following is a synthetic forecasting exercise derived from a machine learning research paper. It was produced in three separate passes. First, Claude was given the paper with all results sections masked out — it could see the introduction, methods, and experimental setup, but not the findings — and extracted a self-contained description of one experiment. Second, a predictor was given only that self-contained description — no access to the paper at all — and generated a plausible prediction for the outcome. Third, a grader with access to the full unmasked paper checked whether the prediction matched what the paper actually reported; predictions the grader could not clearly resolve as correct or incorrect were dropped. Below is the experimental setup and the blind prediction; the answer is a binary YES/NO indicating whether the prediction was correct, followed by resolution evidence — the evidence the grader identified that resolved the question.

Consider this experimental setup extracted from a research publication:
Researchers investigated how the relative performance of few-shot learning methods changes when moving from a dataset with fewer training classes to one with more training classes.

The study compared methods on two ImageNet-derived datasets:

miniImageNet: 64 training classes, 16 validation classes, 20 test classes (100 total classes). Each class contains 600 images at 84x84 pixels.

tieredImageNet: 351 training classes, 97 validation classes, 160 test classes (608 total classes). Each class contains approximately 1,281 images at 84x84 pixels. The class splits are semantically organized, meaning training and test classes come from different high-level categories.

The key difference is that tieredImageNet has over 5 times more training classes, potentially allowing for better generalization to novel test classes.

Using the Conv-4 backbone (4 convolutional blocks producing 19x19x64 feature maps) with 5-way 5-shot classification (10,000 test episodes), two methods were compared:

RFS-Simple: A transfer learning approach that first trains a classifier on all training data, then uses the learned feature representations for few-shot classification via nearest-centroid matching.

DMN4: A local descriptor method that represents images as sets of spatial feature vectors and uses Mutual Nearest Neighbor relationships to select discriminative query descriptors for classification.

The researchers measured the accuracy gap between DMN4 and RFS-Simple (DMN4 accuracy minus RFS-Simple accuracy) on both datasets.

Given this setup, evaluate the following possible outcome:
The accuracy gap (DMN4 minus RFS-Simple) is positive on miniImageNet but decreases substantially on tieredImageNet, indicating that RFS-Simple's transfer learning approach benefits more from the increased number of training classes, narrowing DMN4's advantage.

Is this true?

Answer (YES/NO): YES